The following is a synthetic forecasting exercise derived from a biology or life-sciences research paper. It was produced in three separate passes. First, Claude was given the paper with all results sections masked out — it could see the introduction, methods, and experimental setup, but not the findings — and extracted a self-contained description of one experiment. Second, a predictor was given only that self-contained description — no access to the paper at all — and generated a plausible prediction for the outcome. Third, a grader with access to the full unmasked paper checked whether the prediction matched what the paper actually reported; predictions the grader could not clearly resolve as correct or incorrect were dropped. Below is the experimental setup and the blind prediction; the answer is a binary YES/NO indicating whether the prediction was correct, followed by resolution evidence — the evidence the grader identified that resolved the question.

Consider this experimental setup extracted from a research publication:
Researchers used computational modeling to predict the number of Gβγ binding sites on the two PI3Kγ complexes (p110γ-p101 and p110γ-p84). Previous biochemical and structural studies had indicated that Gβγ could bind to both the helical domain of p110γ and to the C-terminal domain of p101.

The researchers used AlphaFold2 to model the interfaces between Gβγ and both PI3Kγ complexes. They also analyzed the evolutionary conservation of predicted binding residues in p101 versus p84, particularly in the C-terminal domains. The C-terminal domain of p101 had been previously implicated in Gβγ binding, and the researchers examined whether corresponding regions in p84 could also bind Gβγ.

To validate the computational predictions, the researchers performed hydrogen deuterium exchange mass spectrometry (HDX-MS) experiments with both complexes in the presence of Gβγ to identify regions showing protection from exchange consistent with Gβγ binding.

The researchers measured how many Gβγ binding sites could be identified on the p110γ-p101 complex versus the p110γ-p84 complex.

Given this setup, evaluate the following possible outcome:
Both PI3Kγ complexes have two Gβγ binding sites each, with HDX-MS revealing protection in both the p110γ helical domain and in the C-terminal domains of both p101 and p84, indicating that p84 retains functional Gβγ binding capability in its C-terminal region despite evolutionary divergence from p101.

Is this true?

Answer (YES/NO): NO